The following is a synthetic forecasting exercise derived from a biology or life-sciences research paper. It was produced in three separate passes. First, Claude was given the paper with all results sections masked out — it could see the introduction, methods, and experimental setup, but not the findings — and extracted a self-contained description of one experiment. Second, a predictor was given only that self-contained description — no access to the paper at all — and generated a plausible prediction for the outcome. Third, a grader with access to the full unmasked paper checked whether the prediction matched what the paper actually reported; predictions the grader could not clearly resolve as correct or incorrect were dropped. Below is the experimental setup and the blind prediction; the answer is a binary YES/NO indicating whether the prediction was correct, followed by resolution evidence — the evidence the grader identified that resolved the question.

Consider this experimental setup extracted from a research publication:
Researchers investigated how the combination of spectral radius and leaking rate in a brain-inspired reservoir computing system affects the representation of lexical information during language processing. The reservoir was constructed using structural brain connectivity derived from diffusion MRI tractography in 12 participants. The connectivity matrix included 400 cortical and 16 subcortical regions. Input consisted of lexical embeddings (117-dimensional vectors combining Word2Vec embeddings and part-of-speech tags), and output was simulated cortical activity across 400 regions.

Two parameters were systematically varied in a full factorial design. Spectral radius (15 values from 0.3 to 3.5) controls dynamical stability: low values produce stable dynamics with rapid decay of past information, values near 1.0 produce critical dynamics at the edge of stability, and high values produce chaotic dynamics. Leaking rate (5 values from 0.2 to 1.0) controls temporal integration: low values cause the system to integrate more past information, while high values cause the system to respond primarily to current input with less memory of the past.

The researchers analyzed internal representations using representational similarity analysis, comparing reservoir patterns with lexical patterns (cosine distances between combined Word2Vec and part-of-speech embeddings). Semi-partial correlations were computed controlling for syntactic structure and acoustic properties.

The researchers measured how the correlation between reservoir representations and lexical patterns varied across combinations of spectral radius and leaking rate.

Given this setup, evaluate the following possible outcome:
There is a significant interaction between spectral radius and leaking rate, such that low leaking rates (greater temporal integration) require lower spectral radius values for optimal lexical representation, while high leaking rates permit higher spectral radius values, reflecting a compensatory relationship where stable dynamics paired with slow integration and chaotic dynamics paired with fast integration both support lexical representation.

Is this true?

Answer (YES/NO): NO